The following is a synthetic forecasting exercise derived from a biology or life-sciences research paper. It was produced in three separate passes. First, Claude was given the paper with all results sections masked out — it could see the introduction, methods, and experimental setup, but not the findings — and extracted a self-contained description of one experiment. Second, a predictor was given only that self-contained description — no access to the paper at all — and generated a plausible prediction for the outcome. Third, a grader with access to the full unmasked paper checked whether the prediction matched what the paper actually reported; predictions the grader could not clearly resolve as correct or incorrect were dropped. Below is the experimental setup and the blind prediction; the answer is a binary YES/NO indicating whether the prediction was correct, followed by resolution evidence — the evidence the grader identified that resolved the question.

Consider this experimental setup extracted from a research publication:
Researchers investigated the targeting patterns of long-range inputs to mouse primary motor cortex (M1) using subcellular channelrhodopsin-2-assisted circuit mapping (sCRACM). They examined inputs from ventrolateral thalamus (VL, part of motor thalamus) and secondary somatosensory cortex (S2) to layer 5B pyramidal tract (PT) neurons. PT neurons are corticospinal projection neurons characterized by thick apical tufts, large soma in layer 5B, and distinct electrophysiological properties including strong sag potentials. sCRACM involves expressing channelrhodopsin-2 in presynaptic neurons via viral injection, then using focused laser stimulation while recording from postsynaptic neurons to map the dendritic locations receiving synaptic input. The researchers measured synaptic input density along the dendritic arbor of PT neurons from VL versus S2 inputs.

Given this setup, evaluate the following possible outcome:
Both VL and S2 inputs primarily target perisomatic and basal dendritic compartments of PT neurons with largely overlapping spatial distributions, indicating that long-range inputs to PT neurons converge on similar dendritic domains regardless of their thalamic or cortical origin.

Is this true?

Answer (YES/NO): NO